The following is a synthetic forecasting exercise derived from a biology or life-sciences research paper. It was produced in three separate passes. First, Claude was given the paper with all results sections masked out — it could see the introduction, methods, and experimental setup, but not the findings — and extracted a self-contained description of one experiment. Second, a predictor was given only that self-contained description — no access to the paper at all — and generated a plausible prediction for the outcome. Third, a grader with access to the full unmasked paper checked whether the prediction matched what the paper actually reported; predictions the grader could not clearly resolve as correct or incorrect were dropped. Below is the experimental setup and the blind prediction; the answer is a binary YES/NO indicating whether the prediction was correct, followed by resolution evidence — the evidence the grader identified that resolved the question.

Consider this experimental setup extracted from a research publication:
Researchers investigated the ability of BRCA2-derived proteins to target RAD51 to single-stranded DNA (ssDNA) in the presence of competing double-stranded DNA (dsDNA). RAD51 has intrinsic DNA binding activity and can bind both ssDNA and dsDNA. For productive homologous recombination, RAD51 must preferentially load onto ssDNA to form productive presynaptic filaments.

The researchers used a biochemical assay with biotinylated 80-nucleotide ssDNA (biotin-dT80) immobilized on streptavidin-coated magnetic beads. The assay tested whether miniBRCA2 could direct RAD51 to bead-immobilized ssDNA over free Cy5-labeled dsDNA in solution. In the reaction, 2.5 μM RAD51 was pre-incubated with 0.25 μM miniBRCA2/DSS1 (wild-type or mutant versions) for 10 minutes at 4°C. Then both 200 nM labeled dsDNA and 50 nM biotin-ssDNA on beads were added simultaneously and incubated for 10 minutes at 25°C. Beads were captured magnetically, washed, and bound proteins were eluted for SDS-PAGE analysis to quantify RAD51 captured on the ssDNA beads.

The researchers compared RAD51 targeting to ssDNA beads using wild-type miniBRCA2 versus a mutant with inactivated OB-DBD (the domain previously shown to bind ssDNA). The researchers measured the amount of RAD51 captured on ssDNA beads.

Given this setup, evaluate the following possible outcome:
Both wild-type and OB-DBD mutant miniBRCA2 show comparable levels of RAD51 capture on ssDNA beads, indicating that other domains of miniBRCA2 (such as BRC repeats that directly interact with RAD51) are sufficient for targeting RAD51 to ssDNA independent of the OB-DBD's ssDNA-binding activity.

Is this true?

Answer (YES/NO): NO